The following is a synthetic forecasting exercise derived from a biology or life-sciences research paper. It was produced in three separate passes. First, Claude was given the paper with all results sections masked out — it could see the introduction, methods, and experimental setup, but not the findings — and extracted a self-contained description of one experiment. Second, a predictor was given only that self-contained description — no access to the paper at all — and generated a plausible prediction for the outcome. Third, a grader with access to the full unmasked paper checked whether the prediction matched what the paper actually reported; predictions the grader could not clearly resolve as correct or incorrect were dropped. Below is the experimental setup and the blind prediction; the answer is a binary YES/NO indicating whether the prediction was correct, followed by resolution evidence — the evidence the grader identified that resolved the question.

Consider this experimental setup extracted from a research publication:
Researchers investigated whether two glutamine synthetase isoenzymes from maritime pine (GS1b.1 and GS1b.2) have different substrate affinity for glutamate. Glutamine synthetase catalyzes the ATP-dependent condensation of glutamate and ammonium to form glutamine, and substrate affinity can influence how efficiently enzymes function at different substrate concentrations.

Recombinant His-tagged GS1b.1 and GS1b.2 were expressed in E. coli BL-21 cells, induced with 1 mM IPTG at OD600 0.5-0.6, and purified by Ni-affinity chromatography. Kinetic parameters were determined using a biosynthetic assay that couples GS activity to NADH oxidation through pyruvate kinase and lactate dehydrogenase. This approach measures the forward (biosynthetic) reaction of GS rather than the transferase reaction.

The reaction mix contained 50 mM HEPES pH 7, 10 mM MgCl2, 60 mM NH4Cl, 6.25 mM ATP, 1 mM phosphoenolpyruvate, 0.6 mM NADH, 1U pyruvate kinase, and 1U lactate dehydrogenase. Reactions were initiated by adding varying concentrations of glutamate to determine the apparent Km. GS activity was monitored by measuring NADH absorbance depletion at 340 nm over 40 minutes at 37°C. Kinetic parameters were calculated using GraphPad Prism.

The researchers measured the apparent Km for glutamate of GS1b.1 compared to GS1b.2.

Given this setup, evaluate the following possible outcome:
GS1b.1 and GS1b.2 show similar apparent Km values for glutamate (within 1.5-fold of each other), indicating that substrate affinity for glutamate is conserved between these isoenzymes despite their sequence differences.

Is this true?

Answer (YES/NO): NO